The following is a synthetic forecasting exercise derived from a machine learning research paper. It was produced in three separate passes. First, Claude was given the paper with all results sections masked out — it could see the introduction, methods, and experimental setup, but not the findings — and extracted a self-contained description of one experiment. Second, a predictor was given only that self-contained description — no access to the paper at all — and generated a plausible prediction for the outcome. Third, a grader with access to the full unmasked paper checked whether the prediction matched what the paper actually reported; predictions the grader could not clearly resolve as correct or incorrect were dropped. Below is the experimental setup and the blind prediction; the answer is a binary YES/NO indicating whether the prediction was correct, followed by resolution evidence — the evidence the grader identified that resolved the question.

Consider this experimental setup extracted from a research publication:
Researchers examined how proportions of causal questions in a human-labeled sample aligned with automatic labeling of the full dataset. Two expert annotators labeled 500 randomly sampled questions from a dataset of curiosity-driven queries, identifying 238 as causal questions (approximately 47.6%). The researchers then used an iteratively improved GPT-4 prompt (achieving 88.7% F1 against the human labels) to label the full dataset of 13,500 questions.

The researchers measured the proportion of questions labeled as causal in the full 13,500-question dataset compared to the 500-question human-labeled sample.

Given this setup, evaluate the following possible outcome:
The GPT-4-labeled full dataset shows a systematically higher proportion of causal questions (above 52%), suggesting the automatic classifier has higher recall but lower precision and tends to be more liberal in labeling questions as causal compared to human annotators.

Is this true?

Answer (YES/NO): NO